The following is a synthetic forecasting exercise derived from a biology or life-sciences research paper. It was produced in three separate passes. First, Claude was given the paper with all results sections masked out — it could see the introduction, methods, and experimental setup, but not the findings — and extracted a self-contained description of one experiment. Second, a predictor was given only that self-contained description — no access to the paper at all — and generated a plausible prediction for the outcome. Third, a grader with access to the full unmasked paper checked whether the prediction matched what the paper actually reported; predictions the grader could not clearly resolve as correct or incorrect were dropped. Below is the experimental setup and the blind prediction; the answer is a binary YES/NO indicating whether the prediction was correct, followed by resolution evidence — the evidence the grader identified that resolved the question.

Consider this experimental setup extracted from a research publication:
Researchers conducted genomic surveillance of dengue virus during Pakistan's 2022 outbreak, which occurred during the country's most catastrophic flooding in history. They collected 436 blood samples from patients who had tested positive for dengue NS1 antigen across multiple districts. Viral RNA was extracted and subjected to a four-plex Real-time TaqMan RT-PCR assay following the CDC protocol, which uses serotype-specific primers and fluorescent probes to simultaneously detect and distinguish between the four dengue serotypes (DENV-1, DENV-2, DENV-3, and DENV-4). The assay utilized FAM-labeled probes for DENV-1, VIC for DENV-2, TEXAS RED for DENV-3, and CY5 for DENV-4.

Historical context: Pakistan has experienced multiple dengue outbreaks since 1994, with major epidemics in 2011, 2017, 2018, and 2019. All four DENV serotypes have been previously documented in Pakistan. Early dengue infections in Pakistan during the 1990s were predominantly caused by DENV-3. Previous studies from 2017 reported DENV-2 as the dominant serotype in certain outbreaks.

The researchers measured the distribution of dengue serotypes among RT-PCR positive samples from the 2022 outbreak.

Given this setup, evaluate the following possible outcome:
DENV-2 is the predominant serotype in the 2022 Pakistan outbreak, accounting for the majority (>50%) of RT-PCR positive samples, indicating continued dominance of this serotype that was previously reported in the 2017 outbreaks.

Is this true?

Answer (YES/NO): YES